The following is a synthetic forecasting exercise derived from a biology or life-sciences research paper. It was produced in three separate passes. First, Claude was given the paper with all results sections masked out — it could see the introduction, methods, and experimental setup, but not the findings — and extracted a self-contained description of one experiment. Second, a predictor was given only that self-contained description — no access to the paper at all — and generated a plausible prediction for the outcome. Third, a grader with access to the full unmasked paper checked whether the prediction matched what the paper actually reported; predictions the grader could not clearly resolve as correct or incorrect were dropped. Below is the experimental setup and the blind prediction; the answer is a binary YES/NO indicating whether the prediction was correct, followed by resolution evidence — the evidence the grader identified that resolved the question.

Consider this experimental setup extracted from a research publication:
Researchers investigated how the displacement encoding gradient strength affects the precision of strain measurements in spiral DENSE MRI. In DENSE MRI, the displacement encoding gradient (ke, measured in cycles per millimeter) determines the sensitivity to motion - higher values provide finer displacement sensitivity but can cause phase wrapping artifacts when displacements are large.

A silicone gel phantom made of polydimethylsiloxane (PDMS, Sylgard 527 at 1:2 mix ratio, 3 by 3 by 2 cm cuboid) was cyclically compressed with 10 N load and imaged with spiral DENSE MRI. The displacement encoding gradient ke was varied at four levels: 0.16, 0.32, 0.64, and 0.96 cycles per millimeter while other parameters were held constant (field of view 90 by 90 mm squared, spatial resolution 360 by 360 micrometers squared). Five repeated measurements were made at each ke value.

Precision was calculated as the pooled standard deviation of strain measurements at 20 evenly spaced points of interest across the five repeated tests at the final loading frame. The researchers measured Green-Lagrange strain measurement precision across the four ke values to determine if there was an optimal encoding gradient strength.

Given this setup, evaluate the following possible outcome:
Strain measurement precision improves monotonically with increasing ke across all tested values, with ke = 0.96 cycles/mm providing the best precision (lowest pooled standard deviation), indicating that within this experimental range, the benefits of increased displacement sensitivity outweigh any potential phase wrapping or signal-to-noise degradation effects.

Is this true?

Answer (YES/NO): YES